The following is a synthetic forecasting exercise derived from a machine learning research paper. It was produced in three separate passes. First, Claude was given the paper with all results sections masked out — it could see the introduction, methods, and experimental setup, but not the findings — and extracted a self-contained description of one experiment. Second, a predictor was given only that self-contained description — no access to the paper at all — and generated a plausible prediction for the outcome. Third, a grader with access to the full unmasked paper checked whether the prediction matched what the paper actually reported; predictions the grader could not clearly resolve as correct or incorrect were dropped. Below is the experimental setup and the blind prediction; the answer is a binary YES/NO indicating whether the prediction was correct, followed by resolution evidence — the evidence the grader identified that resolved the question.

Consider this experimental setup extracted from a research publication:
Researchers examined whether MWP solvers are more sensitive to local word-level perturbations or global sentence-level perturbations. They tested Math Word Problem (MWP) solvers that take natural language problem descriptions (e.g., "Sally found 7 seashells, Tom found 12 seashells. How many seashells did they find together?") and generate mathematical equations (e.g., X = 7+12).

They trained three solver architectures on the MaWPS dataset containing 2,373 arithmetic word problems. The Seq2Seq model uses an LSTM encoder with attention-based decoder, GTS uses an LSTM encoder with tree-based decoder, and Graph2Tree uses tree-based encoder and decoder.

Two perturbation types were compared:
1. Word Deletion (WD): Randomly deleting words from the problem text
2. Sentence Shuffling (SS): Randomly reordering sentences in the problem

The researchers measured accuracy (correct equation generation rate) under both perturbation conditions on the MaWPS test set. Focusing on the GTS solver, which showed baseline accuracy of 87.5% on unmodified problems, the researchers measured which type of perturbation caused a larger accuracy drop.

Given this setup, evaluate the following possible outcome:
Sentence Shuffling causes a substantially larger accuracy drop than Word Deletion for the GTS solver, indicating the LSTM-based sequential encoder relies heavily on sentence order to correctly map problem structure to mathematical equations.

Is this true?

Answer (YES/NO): YES